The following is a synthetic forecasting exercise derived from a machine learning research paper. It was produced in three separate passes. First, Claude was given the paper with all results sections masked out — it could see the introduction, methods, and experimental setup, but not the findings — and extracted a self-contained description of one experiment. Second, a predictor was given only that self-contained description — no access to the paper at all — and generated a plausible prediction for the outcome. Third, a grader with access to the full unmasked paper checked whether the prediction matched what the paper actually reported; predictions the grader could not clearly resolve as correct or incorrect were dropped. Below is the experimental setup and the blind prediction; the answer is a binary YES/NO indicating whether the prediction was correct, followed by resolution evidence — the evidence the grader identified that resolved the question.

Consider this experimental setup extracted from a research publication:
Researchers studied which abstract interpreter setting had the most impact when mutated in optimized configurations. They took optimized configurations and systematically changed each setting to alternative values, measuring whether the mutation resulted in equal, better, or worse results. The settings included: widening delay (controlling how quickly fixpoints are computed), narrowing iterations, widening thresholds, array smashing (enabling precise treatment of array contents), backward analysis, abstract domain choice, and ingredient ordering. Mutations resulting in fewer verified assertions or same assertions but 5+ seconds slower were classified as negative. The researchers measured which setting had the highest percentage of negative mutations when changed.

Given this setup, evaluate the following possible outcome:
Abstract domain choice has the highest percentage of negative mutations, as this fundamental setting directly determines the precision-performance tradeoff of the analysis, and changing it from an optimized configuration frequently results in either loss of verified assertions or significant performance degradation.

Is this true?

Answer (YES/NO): YES